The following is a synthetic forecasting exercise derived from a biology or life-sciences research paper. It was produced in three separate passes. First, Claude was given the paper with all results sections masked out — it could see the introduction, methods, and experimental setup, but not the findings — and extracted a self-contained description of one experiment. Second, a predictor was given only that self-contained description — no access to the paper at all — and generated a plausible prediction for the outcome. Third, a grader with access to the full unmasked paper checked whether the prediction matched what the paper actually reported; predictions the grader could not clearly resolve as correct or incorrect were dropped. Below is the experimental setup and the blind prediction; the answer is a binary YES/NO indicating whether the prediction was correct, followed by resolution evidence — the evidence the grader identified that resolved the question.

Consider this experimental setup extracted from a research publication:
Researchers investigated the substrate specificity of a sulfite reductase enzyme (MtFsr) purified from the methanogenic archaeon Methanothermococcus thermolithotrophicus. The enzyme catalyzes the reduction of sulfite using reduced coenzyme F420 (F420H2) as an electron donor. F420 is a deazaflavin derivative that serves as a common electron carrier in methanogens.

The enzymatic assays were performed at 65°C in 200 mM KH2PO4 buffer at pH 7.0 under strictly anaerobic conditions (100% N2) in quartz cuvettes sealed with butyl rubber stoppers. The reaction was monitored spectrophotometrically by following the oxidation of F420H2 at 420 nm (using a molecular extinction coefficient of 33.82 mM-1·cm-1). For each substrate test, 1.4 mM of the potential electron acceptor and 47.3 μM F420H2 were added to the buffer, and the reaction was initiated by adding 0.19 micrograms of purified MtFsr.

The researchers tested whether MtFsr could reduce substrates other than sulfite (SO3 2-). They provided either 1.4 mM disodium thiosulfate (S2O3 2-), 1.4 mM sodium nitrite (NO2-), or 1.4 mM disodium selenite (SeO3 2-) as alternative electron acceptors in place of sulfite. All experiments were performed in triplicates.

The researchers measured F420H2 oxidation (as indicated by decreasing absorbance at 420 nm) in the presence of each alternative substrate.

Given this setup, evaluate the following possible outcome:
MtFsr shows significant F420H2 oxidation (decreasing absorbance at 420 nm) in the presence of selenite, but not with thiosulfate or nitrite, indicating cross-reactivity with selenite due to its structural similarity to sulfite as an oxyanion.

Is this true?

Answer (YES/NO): NO